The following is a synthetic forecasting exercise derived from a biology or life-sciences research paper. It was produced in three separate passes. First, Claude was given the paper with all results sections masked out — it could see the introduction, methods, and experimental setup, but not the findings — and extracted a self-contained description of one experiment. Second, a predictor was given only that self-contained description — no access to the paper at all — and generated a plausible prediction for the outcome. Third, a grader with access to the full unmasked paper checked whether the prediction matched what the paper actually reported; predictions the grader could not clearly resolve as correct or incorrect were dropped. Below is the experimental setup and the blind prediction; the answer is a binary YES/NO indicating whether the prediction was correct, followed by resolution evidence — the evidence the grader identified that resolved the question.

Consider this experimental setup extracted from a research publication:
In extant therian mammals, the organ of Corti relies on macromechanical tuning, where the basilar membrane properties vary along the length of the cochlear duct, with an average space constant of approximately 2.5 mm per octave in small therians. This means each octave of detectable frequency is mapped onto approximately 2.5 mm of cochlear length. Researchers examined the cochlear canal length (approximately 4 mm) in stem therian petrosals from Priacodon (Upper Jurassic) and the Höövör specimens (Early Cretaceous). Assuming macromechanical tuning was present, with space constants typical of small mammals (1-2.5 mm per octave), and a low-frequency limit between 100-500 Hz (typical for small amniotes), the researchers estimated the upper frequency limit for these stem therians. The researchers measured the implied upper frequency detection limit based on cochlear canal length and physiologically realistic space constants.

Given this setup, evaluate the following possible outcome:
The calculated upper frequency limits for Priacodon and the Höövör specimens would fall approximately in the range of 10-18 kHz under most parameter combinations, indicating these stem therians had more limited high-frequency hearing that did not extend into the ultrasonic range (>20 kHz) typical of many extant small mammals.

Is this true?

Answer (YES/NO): NO